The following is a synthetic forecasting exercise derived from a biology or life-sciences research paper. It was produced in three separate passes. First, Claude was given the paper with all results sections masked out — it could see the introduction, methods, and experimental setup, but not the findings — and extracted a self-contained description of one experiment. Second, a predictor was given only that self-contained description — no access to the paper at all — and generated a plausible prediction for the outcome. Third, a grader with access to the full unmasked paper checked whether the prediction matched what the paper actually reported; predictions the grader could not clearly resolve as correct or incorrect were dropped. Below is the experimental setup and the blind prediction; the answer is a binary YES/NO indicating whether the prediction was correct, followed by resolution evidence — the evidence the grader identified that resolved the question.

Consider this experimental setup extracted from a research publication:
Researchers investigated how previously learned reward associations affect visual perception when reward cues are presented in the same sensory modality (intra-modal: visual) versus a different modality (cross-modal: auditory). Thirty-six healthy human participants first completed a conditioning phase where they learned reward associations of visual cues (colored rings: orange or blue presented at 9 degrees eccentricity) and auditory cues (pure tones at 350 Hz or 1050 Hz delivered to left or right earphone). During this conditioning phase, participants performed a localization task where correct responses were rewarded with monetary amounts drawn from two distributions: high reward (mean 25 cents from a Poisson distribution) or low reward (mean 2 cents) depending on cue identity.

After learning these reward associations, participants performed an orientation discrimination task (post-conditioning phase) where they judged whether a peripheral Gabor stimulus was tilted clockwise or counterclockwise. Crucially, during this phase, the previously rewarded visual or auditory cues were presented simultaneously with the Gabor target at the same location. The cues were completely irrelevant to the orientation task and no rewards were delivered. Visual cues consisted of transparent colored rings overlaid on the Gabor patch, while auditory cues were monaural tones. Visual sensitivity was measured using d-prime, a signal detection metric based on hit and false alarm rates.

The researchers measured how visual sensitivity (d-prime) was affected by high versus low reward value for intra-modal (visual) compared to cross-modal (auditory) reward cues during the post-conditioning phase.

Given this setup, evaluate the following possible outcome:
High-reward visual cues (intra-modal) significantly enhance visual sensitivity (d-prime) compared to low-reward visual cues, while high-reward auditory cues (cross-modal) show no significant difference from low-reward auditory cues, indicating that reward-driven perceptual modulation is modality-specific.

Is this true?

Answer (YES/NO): NO